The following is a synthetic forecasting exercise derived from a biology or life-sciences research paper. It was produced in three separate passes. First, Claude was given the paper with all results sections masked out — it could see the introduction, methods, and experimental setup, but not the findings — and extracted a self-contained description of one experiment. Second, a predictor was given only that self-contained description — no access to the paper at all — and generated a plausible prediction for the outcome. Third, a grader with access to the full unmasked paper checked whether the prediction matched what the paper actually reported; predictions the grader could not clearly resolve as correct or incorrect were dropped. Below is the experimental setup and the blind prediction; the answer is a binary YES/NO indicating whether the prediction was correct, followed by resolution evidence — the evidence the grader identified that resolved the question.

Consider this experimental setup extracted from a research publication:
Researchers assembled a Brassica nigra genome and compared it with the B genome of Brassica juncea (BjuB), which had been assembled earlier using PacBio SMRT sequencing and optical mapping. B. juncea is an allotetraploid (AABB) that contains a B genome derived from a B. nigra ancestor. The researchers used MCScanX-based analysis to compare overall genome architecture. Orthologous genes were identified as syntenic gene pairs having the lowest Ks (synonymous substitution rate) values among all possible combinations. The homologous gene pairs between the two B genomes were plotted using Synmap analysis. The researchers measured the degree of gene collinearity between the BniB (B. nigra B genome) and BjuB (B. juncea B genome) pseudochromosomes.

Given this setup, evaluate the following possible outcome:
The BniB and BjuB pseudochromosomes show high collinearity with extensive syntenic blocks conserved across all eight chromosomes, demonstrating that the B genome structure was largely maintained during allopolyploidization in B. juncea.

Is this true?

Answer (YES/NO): YES